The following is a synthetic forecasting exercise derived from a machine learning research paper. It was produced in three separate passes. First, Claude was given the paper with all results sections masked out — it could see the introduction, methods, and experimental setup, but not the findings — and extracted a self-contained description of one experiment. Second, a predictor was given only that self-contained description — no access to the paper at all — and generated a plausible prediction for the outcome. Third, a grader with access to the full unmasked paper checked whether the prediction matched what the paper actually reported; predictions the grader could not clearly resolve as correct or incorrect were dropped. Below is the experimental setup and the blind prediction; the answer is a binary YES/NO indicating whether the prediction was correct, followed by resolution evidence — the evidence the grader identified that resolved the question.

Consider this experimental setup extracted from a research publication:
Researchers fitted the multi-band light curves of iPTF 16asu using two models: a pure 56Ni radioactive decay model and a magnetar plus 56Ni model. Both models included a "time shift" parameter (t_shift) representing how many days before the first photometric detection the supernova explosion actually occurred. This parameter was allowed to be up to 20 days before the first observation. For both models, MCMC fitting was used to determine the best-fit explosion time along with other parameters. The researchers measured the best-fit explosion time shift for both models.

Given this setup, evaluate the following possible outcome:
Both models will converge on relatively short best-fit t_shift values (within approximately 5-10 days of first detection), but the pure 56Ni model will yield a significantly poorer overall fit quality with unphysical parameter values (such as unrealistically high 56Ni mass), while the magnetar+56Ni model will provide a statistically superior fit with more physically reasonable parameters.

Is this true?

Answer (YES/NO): YES